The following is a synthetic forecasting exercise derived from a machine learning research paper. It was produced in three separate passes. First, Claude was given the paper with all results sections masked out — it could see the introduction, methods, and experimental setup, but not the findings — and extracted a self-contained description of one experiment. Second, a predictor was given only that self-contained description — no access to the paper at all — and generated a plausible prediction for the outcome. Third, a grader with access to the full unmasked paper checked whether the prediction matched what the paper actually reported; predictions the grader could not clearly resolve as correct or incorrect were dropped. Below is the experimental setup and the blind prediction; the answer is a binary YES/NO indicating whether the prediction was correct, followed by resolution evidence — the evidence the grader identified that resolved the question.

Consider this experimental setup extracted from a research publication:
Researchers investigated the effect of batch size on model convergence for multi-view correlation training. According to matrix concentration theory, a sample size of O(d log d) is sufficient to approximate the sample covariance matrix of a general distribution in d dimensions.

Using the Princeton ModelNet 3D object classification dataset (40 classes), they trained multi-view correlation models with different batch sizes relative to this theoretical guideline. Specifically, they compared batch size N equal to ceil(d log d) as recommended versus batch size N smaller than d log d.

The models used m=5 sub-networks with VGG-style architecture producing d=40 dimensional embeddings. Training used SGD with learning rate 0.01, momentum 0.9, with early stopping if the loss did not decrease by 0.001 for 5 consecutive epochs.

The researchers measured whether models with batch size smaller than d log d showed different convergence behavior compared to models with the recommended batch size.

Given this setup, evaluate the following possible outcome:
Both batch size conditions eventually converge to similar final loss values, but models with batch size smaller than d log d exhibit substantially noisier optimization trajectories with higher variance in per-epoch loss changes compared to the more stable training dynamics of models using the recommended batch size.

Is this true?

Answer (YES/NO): NO